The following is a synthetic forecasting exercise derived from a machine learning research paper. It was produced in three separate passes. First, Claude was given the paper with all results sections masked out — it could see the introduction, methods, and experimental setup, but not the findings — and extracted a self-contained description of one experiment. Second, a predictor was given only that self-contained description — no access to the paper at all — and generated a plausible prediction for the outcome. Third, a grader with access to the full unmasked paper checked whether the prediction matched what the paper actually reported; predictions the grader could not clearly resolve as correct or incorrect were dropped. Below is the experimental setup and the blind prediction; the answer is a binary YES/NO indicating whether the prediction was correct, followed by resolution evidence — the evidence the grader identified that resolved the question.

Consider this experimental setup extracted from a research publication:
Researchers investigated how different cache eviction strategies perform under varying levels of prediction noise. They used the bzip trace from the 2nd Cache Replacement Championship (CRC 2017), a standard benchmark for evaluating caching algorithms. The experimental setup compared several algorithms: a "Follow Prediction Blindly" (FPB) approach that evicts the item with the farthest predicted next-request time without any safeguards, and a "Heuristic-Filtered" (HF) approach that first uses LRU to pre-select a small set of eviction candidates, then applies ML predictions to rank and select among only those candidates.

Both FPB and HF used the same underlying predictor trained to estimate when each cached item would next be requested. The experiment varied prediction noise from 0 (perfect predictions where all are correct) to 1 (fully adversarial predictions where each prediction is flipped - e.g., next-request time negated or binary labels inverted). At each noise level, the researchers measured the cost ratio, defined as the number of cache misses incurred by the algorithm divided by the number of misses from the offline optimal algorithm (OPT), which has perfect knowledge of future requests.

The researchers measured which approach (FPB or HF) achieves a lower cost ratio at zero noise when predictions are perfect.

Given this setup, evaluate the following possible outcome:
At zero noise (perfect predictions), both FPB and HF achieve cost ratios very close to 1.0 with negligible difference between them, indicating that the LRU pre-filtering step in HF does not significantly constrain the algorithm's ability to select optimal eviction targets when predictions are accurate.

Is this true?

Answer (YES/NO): NO